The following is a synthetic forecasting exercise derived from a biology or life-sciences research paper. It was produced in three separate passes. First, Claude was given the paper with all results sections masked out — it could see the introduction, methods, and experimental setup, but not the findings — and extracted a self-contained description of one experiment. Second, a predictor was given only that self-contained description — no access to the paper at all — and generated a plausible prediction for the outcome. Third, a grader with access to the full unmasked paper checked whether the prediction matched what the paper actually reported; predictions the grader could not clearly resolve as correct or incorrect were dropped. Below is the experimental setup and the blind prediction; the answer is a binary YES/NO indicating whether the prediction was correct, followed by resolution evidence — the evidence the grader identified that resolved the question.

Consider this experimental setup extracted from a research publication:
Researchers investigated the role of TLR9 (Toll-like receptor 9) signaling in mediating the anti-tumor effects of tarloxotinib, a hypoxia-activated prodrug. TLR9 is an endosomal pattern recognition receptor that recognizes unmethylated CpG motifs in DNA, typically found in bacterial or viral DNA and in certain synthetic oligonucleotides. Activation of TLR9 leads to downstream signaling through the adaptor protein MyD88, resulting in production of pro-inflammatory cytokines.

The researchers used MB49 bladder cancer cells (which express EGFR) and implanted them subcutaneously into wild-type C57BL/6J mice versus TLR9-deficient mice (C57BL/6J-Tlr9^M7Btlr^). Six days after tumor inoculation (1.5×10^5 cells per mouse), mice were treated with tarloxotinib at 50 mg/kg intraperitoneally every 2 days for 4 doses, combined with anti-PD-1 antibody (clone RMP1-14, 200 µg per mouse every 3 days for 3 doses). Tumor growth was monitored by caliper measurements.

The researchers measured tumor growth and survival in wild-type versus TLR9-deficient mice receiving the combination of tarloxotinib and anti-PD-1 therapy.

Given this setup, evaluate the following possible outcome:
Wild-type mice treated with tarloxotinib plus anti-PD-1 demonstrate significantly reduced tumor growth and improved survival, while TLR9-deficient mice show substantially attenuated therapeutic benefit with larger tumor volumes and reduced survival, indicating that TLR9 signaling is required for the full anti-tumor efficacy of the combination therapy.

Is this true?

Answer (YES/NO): YES